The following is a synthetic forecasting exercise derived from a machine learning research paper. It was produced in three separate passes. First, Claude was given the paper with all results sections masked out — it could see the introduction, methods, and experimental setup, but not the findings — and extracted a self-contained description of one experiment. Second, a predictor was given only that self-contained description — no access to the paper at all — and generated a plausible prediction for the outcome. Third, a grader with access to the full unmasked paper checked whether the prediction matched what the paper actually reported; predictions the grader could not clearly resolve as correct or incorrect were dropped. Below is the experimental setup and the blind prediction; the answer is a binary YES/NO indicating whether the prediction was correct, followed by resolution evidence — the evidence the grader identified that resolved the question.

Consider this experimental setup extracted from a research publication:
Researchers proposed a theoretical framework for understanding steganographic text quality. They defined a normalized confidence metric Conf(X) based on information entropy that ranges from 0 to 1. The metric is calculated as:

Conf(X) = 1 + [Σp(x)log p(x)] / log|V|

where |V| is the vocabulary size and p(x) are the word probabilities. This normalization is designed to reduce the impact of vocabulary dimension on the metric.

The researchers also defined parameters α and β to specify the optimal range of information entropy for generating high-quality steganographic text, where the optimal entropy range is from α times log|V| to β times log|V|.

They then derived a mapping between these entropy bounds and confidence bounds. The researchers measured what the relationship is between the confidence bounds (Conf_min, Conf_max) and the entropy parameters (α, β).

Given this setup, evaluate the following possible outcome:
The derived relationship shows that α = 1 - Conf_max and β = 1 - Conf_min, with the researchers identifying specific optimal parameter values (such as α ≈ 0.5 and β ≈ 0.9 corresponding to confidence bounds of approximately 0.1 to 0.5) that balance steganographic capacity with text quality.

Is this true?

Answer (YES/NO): NO